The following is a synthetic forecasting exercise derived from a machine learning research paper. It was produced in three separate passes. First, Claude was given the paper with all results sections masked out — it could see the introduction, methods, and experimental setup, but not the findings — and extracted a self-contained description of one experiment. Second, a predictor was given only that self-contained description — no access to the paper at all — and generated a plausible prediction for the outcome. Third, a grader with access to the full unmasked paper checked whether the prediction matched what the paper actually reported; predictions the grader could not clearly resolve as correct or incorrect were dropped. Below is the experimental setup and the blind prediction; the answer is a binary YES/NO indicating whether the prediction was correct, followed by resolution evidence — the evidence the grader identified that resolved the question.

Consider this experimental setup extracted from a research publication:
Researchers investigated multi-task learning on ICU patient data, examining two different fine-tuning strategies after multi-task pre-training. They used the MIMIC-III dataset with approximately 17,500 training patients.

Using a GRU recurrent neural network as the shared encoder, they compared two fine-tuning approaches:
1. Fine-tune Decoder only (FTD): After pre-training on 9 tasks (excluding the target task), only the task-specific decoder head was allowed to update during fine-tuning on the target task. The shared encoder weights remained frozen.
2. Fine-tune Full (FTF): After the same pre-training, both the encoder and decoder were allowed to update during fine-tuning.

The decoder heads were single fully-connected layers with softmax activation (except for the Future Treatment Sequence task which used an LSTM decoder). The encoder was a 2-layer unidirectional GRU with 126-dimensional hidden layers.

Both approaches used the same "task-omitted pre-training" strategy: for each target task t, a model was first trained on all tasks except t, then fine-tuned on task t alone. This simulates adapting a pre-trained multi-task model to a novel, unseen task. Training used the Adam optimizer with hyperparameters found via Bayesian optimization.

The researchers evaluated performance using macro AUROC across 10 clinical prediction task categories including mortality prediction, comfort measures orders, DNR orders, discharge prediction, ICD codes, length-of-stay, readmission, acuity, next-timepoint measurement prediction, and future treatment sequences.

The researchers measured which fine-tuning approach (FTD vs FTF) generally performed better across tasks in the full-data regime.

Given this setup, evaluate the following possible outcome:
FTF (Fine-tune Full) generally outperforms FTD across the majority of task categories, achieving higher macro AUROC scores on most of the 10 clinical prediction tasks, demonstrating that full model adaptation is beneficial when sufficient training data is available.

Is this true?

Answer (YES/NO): YES